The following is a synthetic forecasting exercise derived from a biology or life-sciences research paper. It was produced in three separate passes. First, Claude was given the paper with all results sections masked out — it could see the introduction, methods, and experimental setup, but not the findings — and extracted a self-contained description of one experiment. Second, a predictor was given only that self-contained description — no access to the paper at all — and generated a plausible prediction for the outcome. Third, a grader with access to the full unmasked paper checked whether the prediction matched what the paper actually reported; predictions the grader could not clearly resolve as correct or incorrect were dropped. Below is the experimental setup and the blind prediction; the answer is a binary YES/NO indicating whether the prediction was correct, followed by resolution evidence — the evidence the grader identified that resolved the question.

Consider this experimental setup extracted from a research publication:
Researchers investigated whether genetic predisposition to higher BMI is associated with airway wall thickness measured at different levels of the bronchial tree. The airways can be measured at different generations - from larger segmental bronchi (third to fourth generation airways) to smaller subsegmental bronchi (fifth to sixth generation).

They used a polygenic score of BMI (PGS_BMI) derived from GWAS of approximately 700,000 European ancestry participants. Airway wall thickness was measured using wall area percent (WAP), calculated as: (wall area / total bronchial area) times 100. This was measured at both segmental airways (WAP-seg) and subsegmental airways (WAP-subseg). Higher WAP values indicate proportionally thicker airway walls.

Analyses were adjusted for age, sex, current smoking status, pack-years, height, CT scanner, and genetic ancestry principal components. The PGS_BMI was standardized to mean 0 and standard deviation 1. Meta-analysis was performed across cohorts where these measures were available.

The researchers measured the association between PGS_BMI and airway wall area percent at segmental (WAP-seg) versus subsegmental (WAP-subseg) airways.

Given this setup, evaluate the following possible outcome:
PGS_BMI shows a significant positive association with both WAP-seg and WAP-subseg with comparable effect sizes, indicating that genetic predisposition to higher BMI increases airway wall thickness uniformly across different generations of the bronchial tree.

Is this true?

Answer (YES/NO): NO